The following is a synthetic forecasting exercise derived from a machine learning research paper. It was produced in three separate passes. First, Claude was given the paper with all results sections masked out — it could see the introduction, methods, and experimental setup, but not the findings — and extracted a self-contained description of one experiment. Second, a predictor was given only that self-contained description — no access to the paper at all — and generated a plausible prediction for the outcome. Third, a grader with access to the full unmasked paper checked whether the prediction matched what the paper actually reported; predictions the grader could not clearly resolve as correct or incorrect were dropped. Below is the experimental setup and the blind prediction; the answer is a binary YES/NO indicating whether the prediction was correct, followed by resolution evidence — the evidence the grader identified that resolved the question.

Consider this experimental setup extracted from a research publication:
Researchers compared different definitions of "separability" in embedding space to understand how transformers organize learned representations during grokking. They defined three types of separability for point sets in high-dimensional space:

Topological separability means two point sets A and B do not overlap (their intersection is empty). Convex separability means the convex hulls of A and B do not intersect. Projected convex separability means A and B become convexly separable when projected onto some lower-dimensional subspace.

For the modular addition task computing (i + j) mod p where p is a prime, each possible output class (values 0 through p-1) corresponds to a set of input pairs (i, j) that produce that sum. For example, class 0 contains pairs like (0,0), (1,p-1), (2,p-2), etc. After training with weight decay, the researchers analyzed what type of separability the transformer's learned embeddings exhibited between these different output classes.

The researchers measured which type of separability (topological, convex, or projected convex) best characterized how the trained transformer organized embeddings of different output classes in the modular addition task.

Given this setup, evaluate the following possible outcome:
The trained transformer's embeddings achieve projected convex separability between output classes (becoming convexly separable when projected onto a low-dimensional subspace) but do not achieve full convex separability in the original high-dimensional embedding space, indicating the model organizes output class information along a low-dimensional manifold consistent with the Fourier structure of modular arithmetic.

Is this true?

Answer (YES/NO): YES